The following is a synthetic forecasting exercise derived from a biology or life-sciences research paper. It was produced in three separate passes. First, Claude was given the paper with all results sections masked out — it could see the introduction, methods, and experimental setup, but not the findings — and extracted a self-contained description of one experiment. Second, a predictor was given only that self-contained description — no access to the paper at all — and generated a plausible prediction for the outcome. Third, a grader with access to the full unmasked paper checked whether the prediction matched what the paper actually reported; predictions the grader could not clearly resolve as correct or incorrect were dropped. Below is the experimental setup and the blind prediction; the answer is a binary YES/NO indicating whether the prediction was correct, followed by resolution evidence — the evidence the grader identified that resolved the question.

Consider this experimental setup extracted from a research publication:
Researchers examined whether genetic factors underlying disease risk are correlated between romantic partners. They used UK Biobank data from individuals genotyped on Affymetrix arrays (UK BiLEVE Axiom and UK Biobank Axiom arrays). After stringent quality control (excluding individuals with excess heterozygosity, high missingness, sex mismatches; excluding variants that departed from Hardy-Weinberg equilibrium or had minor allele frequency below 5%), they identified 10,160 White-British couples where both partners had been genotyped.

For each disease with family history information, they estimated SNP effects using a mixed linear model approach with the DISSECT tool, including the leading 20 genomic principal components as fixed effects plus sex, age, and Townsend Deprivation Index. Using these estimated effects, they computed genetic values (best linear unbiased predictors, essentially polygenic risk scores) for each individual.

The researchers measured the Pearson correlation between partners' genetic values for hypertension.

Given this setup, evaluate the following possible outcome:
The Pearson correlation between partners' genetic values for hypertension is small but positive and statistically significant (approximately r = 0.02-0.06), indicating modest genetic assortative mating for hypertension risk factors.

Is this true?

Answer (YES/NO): YES